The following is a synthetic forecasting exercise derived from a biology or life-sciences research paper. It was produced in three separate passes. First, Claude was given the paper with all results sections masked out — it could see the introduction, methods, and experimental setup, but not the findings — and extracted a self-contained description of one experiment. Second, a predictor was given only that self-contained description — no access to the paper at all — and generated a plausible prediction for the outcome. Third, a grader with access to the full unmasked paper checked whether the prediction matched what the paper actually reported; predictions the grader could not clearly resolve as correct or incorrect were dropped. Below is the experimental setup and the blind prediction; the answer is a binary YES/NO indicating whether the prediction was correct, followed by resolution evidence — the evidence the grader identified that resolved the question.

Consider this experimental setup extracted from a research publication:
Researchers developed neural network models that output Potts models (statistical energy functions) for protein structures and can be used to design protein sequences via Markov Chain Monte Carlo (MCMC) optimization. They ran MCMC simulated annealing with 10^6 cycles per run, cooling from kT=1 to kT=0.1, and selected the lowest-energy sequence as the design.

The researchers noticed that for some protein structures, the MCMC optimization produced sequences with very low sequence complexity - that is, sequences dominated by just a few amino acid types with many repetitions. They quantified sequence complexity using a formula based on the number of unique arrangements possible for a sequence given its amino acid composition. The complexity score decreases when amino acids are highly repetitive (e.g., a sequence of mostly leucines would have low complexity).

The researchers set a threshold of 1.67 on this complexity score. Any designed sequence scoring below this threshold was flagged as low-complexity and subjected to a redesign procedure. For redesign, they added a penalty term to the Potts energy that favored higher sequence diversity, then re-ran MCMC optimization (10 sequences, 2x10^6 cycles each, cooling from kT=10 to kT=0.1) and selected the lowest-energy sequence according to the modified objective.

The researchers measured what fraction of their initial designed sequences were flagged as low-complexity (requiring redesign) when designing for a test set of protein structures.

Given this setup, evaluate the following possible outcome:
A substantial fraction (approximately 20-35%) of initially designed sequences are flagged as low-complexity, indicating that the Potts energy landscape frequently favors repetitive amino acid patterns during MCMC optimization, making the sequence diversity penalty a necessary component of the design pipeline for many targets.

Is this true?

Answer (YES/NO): NO